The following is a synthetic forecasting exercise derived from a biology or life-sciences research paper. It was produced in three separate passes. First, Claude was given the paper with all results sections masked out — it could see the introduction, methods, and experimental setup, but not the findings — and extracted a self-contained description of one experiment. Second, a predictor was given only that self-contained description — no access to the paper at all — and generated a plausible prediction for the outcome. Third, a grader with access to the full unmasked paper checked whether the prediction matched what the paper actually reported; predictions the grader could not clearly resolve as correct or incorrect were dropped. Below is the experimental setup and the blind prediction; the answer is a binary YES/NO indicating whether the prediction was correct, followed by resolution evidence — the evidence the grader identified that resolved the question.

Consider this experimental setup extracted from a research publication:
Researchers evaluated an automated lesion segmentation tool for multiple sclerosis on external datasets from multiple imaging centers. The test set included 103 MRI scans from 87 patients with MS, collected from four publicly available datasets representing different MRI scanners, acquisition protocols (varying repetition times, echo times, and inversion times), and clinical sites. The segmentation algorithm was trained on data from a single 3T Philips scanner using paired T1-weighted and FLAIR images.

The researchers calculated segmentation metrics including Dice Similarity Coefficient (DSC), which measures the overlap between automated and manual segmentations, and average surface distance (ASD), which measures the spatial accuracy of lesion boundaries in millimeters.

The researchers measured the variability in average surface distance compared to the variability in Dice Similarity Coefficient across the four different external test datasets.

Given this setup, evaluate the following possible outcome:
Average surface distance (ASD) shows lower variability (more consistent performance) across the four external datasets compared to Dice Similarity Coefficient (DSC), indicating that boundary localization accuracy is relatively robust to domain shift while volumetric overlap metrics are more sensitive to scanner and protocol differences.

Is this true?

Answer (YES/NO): NO